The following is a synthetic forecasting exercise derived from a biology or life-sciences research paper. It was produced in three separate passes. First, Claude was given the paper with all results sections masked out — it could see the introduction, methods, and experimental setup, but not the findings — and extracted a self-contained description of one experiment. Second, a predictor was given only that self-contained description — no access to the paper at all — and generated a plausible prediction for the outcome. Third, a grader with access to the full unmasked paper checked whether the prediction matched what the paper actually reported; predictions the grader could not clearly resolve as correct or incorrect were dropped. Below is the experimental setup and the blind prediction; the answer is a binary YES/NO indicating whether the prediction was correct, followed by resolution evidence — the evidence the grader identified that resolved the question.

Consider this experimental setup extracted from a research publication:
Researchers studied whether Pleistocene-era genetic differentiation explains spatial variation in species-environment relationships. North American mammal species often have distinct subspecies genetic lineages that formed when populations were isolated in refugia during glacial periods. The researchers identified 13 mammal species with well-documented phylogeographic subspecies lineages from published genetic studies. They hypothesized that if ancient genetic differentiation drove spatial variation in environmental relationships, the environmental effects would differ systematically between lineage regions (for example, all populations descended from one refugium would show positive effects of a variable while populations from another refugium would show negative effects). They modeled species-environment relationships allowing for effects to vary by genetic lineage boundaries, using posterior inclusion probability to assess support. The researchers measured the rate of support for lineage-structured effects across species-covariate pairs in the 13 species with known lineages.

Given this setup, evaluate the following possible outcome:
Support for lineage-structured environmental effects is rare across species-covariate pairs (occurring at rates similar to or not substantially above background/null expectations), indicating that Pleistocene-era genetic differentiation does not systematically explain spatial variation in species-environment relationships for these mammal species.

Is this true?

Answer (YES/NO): YES